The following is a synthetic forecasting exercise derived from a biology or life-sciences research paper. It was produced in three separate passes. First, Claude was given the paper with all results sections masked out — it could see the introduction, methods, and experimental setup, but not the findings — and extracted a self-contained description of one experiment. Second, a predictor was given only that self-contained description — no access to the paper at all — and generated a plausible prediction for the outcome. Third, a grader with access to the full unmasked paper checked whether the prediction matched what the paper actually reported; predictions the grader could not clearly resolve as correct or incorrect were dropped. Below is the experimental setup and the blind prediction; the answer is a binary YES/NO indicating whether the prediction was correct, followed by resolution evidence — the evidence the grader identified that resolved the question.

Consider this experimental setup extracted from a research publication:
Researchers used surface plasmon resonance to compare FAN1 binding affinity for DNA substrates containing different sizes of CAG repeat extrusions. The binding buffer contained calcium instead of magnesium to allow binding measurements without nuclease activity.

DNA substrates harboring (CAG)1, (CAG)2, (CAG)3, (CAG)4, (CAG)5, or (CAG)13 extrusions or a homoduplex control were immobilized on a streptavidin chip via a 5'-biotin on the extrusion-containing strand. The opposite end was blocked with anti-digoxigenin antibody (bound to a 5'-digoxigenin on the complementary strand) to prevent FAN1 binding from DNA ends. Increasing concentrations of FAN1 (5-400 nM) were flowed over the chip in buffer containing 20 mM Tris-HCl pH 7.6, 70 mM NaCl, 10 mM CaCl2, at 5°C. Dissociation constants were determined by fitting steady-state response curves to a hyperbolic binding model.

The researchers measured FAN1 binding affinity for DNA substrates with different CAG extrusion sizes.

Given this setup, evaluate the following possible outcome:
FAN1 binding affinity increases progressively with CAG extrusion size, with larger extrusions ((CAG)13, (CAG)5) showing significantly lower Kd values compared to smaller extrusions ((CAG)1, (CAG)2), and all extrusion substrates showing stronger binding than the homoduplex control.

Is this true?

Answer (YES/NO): NO